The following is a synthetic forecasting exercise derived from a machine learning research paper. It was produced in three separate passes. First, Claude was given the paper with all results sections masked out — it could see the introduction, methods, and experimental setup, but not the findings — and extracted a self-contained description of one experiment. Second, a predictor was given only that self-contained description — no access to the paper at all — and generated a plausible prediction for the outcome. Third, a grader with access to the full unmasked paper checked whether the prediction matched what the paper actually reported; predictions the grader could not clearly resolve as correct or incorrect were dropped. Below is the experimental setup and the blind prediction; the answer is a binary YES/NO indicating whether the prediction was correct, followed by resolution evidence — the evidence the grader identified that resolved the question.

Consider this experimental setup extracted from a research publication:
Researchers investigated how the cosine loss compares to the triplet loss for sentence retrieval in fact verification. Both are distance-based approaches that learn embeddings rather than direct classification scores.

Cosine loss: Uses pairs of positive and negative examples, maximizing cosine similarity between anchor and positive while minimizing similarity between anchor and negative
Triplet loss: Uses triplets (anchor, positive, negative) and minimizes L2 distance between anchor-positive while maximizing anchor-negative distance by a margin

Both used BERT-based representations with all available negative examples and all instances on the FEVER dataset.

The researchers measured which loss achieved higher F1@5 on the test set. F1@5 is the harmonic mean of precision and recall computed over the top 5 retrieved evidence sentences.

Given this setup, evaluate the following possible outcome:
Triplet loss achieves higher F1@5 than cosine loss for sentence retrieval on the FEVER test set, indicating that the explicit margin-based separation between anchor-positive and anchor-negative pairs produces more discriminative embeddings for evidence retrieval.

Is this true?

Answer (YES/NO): NO